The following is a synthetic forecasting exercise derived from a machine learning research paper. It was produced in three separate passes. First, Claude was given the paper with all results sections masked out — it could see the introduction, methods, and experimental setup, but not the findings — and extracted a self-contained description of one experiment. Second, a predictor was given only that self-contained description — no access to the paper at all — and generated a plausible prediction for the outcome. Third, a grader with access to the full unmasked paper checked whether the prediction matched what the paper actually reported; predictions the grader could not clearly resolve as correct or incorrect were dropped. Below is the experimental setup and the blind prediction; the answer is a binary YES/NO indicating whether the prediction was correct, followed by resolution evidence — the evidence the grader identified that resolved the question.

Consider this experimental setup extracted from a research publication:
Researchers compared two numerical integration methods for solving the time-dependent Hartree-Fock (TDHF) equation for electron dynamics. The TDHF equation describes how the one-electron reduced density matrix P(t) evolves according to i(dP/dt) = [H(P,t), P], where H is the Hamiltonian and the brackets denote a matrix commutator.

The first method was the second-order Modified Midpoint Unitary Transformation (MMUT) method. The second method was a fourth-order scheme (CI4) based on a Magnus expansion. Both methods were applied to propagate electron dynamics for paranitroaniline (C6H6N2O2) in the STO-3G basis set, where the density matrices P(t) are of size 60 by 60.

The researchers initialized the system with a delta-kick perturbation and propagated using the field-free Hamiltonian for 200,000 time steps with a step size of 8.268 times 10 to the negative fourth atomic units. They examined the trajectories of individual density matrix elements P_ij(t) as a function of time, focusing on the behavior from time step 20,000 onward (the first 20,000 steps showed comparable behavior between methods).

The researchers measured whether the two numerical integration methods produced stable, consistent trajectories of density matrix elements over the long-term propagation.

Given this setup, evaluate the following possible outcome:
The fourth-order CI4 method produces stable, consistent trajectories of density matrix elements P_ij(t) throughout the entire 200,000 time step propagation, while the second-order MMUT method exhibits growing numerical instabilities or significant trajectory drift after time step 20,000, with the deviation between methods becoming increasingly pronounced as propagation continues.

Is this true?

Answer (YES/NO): YES